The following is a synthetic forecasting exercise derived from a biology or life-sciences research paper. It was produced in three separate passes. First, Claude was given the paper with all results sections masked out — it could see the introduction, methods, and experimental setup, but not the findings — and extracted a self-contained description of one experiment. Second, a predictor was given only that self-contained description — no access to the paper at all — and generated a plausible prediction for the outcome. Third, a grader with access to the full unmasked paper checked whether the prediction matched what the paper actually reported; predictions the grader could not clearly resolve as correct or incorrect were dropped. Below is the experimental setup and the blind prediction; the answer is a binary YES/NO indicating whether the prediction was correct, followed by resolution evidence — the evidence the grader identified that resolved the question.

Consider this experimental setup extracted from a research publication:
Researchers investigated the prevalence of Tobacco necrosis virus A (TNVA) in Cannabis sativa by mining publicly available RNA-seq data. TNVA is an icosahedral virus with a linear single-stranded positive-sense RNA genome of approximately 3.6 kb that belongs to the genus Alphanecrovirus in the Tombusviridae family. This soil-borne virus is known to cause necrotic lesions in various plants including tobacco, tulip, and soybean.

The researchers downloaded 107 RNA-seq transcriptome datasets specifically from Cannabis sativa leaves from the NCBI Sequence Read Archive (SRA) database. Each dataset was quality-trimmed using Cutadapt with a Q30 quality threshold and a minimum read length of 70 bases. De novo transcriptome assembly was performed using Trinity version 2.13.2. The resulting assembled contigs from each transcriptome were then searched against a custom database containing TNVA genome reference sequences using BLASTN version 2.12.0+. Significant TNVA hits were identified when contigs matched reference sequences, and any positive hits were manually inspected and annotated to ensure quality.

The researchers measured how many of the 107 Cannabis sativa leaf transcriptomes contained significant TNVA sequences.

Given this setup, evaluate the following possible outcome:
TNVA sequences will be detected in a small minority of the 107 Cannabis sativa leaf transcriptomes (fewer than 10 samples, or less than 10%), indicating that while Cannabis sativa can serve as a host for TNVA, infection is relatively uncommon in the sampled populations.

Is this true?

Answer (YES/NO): YES